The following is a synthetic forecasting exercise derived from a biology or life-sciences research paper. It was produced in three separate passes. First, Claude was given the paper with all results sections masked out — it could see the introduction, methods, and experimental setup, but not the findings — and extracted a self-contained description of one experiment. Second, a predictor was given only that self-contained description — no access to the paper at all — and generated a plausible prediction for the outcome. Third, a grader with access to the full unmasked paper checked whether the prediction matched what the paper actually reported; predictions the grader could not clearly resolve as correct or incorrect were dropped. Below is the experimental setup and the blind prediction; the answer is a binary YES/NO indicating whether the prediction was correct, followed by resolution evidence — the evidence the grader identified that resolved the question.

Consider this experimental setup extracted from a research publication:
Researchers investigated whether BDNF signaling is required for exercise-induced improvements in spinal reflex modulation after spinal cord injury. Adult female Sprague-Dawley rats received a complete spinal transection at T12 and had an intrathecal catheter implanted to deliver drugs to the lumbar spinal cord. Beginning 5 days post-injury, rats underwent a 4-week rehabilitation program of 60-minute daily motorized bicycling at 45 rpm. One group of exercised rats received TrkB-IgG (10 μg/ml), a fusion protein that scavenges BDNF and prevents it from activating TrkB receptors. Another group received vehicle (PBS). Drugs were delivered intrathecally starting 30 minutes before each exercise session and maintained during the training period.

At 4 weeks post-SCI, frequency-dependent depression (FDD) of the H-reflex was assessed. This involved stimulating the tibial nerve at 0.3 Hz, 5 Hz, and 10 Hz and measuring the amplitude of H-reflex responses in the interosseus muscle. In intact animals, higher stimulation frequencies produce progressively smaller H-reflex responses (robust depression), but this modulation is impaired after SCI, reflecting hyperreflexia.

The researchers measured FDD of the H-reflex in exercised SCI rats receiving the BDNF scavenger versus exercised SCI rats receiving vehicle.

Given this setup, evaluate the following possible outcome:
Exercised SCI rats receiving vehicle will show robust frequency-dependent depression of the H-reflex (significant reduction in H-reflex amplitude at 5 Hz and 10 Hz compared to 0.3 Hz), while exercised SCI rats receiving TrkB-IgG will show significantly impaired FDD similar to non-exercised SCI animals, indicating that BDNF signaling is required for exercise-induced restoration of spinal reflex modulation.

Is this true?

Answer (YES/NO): YES